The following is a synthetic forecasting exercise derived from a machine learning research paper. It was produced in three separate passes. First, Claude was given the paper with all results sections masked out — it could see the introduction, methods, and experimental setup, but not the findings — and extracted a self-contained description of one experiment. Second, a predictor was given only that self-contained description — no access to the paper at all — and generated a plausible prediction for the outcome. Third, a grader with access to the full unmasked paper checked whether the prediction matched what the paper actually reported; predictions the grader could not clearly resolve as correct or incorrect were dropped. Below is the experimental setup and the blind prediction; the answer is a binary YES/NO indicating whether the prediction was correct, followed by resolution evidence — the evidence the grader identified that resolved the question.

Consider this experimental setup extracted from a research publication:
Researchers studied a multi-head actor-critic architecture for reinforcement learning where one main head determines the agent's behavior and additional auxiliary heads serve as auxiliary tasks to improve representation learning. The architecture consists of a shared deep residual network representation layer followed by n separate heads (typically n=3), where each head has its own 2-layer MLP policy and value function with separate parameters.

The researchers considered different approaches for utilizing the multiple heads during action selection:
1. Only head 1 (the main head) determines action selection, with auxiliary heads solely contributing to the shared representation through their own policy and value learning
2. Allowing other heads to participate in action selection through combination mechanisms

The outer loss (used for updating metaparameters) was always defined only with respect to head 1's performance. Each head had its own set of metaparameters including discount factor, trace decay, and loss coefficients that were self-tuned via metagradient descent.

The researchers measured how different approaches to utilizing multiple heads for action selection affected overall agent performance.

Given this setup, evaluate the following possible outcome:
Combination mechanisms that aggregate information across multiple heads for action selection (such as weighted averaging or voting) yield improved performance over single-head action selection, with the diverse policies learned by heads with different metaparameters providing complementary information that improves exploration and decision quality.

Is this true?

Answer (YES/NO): NO